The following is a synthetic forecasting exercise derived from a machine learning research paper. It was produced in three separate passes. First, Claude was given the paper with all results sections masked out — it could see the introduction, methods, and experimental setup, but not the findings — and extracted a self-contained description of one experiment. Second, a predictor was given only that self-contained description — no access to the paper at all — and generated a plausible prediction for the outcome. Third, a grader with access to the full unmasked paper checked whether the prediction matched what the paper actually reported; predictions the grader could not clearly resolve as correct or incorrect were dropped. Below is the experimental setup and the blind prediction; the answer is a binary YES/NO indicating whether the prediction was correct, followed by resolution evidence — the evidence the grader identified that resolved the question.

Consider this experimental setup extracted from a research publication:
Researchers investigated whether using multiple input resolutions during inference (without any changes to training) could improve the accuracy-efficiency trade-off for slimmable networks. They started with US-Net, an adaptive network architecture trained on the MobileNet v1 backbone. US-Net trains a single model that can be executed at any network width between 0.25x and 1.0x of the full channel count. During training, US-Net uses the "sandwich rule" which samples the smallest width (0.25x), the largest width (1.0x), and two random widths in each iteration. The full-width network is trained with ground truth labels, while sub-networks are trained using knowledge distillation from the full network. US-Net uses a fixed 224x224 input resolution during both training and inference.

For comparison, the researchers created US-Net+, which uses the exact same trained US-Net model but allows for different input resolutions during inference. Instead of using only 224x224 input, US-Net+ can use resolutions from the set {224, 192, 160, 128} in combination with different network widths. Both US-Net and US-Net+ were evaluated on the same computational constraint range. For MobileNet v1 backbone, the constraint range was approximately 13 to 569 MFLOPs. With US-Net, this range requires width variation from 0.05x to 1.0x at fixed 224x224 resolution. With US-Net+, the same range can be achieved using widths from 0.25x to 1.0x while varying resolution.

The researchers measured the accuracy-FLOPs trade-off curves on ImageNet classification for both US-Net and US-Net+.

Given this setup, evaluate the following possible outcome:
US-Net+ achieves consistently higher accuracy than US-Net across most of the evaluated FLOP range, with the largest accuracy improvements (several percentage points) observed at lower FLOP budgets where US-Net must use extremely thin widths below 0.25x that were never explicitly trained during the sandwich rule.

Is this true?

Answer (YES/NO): NO